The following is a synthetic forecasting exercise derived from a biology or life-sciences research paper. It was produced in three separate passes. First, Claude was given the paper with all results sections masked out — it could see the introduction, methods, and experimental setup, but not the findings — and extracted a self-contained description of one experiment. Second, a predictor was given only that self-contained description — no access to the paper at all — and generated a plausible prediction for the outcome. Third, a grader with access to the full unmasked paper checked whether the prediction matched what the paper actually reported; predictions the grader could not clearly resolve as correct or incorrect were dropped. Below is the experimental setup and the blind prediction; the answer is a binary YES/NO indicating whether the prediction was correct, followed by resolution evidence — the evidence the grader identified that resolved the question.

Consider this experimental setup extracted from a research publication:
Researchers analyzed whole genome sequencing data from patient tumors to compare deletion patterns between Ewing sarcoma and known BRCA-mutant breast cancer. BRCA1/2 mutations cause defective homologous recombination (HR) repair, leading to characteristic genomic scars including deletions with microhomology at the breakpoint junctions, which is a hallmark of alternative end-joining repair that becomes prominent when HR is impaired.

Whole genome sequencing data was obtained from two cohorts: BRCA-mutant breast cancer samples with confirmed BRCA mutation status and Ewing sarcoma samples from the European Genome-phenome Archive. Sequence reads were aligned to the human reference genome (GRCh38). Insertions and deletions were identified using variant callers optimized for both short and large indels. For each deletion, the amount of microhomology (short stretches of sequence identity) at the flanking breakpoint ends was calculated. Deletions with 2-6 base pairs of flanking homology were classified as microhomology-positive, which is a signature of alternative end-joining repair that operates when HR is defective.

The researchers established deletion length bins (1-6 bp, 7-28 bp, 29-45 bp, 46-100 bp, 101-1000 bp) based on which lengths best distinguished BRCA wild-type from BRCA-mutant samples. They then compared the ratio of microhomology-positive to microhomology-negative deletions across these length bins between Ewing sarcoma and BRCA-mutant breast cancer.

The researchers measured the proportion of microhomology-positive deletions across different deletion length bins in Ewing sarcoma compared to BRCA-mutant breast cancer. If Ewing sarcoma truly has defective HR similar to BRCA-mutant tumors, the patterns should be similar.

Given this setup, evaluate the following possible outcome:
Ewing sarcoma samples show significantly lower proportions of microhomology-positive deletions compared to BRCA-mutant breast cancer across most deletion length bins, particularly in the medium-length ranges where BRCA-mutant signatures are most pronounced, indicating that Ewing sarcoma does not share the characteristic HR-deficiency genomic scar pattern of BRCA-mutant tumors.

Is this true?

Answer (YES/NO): YES